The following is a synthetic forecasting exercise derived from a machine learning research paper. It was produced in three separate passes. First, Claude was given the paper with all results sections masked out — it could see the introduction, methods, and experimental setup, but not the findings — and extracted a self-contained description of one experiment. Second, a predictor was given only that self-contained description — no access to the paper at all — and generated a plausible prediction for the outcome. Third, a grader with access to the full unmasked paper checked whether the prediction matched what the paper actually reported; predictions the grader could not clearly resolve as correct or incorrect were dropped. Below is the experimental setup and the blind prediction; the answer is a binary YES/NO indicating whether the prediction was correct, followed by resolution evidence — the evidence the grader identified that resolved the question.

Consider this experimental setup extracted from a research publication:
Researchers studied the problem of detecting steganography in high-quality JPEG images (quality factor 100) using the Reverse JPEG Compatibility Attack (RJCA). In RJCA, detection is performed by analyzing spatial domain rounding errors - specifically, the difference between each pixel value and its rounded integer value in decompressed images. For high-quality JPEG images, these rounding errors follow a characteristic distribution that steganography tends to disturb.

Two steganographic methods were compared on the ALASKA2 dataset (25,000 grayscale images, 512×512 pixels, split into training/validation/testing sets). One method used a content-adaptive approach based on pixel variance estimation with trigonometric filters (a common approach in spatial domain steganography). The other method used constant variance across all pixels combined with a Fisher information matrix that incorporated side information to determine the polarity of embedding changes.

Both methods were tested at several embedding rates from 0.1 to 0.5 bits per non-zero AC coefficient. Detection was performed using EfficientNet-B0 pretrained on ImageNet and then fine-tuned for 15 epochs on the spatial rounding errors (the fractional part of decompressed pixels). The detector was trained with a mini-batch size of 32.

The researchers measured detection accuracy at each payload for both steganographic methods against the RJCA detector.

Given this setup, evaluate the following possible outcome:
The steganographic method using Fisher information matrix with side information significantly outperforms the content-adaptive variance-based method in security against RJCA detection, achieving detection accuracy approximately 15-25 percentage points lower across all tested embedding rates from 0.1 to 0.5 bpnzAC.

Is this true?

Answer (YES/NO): NO